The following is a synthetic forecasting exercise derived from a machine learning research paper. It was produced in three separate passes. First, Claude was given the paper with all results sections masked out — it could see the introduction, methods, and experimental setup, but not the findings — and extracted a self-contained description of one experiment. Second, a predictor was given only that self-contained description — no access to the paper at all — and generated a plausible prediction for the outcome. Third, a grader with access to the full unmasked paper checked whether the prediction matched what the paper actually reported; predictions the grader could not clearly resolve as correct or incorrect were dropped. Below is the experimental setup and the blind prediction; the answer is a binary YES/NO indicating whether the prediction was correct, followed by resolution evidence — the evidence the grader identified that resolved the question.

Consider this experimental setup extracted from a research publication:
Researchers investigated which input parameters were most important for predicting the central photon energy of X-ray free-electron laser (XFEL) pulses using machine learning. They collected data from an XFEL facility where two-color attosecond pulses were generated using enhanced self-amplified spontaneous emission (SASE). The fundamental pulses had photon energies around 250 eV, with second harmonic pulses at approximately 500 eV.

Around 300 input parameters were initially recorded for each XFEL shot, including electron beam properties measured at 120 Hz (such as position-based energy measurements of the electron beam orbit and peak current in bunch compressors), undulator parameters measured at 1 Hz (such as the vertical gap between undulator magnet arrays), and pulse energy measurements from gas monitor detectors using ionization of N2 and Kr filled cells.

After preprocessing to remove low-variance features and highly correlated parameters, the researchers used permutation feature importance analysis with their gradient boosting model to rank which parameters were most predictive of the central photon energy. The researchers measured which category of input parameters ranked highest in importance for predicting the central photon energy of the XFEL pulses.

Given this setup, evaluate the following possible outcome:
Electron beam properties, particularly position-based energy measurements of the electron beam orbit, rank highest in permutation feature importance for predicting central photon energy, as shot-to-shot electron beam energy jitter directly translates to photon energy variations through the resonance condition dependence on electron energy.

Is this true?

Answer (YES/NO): YES